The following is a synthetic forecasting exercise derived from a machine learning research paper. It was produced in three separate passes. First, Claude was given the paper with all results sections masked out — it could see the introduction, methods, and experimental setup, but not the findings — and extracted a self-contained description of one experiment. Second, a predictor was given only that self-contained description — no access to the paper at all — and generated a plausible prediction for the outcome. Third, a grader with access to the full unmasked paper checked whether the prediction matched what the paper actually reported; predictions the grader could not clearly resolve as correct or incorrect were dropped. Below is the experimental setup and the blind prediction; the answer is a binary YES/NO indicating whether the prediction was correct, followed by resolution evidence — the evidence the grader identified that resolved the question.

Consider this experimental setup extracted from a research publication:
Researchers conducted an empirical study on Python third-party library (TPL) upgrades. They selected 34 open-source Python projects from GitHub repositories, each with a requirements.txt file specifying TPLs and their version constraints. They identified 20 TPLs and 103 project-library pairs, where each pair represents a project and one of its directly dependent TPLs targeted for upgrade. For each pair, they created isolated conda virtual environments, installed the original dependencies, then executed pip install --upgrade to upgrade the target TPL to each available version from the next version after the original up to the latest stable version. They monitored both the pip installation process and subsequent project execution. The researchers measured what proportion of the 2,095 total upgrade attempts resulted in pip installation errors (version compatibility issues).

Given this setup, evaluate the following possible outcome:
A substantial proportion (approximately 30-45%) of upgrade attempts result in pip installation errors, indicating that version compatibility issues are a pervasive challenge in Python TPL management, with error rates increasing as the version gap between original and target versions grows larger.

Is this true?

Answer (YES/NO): NO